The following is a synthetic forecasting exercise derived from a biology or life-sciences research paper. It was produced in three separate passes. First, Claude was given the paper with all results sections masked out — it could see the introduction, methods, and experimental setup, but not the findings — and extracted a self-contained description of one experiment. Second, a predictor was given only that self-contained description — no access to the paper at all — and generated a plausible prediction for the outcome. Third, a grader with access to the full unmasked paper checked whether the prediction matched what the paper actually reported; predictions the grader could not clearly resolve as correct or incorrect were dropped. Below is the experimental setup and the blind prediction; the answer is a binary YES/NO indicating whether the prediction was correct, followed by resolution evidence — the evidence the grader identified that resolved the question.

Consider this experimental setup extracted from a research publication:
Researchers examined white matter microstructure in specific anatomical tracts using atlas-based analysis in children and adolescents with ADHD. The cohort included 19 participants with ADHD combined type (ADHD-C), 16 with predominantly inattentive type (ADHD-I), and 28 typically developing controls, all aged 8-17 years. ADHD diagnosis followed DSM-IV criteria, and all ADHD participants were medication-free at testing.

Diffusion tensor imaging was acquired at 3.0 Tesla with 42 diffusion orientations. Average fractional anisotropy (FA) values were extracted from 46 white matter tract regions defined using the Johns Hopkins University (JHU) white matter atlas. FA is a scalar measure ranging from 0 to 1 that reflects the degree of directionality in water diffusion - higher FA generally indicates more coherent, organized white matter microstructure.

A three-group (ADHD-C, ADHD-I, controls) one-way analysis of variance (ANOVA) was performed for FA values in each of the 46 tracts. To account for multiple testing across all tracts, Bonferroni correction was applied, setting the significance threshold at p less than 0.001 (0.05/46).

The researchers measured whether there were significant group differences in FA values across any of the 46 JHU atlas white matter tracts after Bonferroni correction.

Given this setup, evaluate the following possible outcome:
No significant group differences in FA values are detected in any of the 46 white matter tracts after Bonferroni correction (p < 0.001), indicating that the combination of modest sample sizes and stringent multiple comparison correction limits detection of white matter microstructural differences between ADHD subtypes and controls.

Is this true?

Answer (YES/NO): YES